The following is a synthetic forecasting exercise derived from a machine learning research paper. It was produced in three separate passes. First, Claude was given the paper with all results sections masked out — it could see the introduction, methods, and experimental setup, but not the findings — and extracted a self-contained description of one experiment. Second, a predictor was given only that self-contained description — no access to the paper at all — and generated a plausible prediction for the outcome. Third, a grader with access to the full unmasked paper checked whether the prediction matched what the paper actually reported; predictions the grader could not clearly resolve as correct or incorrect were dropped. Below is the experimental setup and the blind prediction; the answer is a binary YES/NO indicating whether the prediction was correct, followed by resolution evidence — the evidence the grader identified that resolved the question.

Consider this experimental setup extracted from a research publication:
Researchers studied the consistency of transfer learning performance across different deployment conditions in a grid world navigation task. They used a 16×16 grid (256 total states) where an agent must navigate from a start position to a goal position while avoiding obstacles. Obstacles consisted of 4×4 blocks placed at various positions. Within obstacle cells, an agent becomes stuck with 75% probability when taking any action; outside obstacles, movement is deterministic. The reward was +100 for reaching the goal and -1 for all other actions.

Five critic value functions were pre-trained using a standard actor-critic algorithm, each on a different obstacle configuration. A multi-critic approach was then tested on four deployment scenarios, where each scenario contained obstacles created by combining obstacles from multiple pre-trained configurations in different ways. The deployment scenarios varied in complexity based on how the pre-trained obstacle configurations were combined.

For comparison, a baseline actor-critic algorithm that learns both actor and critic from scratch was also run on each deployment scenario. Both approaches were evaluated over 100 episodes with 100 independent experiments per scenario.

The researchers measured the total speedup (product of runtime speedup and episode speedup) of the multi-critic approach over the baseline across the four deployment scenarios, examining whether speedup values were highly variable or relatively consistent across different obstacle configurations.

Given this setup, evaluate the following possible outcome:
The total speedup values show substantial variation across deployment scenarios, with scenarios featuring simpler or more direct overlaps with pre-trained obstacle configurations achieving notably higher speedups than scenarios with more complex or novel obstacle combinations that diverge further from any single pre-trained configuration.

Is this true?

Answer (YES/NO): NO